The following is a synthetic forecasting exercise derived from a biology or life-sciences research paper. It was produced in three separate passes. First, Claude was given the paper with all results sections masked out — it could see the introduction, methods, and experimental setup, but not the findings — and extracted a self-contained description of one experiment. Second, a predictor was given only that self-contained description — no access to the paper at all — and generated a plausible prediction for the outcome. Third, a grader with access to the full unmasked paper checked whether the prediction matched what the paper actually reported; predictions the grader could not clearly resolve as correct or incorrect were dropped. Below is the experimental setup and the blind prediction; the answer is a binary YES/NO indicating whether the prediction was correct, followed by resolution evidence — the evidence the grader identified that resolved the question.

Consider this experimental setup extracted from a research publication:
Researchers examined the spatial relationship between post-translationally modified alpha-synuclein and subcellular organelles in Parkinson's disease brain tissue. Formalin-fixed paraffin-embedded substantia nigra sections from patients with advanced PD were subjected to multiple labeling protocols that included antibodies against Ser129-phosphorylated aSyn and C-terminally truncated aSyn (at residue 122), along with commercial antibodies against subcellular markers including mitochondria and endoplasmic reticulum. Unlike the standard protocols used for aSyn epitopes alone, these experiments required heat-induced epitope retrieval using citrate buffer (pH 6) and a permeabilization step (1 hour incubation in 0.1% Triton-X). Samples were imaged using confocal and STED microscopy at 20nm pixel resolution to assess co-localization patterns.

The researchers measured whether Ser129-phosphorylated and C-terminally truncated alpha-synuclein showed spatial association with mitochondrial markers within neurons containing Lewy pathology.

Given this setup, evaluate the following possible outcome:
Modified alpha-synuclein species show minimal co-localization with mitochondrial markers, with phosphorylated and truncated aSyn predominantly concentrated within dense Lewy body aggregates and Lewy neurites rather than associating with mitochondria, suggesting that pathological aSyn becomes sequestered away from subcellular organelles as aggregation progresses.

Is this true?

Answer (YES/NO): NO